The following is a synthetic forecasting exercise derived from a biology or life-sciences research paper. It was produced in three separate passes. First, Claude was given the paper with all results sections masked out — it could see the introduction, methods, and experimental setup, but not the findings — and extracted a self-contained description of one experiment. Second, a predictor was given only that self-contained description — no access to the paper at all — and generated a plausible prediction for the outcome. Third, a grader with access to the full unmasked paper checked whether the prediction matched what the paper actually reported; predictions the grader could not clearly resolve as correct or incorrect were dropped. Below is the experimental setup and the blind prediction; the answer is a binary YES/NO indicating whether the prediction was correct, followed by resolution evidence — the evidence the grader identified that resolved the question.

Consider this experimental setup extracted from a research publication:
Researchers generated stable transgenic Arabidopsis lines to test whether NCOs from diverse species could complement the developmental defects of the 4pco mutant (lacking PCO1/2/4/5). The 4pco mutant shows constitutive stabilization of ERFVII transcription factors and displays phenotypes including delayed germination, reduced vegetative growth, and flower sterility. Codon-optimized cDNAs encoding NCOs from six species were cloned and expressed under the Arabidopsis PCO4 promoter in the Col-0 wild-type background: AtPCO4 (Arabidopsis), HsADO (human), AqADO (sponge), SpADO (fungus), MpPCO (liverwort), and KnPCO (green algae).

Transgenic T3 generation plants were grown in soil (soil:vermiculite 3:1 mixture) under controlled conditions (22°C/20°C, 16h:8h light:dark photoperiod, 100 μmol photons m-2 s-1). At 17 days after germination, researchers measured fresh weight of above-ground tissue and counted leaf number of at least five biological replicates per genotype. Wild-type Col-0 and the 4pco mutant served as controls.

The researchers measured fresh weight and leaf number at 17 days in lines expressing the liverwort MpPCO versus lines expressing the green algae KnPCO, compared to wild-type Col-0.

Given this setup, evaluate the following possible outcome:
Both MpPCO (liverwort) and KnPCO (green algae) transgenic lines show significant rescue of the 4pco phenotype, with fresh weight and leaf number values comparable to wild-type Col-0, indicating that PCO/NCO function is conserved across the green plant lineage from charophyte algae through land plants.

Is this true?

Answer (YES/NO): NO